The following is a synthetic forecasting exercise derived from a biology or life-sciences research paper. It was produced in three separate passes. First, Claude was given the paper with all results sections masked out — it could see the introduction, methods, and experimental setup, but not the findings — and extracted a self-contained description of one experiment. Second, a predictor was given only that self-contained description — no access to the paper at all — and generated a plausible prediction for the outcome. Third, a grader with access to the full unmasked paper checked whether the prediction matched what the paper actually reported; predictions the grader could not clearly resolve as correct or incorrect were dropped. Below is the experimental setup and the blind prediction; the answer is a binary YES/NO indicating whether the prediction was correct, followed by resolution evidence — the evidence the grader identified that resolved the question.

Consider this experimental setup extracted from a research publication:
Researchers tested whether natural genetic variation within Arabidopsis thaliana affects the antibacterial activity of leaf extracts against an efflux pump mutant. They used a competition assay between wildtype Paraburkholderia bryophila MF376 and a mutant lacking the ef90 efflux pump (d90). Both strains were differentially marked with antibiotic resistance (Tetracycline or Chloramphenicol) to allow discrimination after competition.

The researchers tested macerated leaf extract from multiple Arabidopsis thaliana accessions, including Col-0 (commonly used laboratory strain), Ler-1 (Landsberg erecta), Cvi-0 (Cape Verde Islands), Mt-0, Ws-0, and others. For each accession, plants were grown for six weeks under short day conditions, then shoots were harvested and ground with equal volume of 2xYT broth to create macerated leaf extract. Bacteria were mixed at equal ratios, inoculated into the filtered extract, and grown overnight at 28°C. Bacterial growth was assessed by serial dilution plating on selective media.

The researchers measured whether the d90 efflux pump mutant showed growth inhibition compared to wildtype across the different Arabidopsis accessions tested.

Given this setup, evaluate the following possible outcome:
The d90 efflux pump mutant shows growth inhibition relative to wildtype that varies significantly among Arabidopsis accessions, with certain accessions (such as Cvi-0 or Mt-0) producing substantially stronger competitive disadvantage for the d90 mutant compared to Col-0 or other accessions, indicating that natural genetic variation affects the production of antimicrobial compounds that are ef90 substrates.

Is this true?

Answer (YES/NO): NO